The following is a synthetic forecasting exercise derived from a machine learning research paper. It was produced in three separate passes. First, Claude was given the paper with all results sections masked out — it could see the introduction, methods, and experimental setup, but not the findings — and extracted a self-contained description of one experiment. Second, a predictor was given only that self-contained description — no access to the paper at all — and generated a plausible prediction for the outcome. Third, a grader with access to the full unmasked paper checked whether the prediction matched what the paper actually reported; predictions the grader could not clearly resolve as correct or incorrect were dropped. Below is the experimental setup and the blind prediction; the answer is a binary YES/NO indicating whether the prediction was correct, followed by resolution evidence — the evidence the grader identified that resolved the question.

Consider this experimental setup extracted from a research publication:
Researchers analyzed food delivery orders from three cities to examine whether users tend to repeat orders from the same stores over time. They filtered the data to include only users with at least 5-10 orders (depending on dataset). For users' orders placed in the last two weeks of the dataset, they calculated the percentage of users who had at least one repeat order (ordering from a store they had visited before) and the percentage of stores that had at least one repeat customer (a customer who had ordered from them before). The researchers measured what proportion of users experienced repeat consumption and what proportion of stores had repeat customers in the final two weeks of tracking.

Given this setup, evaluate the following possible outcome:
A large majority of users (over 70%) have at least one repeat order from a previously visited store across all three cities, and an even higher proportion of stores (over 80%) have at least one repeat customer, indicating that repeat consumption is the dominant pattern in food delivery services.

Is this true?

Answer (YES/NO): YES